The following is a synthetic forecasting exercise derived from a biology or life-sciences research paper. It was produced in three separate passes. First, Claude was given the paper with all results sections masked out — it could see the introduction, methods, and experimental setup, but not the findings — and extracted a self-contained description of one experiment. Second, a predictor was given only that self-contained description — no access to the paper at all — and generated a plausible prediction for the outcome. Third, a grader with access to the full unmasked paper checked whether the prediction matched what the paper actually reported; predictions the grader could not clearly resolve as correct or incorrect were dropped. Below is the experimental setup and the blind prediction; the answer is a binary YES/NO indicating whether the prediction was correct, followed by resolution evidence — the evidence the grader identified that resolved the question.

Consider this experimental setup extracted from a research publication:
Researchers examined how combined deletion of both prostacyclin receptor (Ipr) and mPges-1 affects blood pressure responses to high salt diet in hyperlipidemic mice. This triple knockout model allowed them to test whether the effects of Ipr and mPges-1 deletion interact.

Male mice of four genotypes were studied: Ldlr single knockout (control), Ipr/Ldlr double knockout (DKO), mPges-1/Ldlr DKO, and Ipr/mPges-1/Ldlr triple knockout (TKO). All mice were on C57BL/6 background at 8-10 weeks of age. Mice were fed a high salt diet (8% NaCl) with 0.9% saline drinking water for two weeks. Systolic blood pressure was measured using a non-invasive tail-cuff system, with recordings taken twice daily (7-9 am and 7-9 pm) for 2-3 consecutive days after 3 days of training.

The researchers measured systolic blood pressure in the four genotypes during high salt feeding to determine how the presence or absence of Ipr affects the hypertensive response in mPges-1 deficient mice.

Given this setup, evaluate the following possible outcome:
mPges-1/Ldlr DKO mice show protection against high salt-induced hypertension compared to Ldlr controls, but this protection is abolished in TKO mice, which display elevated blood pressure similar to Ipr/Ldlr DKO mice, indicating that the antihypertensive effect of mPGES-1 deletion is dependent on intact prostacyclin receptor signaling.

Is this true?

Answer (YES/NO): NO